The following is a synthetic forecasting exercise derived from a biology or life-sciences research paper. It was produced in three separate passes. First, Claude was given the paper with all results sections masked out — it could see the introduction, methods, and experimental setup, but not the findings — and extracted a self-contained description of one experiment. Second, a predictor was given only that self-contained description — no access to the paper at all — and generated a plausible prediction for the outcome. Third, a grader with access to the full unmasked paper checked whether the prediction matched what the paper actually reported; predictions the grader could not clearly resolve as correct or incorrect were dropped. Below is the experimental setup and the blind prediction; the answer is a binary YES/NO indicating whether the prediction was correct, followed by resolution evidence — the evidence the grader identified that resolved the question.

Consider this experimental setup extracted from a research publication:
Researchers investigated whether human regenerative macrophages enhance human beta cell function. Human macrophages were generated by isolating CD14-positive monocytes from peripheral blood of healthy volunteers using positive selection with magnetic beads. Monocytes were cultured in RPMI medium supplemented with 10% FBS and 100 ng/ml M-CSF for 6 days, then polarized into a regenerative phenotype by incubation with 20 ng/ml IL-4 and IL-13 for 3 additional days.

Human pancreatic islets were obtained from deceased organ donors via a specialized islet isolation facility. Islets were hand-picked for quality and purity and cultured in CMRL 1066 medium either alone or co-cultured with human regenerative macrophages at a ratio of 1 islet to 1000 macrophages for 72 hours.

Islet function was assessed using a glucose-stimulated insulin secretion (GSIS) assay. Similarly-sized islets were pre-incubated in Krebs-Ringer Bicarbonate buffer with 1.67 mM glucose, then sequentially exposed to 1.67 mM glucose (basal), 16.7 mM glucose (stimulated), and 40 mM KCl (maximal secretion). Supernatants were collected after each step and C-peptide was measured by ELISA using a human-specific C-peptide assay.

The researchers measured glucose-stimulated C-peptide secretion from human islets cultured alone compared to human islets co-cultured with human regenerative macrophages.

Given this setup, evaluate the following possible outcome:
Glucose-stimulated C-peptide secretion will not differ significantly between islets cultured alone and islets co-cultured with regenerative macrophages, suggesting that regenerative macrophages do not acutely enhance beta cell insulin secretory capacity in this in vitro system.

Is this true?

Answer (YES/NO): NO